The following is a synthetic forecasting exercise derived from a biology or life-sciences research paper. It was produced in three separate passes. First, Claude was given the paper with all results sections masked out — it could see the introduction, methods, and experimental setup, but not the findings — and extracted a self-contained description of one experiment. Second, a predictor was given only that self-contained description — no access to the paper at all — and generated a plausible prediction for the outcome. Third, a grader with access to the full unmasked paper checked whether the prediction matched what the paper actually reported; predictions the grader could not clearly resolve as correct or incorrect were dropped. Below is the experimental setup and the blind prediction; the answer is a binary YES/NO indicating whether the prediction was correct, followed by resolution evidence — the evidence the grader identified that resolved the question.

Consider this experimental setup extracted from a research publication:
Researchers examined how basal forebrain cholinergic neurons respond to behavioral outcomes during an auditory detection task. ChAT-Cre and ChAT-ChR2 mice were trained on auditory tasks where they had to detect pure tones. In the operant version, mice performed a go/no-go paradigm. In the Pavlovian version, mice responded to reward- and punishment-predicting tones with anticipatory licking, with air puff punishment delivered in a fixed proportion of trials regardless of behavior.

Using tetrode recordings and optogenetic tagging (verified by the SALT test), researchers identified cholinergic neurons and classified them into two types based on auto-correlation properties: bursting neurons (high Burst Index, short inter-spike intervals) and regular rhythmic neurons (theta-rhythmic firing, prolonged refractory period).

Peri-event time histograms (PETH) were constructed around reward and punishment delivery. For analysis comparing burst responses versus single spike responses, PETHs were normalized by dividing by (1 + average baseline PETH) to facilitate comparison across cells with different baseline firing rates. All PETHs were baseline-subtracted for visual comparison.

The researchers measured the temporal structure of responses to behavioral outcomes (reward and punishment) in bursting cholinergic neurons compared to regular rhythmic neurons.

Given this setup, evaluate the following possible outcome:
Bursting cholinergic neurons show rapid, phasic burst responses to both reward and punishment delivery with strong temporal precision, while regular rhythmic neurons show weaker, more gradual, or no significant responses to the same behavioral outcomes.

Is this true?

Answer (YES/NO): NO